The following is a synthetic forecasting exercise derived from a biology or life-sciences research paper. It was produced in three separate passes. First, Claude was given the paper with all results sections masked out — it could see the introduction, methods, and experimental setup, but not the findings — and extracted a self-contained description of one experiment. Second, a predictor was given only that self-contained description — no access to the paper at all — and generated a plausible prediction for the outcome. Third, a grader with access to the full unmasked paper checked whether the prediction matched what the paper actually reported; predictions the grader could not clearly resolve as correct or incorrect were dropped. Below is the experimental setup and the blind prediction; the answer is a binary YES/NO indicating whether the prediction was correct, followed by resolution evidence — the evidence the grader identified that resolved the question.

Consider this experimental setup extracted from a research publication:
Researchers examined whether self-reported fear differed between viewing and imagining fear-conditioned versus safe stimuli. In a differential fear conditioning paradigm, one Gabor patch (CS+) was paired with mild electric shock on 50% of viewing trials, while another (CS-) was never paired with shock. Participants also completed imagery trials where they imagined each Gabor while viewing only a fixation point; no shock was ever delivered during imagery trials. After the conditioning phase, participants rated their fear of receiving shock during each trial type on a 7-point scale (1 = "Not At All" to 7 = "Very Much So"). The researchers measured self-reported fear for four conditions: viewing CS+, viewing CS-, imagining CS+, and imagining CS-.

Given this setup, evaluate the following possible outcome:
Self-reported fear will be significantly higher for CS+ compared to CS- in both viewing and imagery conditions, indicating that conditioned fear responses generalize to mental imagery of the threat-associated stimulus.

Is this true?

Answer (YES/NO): YES